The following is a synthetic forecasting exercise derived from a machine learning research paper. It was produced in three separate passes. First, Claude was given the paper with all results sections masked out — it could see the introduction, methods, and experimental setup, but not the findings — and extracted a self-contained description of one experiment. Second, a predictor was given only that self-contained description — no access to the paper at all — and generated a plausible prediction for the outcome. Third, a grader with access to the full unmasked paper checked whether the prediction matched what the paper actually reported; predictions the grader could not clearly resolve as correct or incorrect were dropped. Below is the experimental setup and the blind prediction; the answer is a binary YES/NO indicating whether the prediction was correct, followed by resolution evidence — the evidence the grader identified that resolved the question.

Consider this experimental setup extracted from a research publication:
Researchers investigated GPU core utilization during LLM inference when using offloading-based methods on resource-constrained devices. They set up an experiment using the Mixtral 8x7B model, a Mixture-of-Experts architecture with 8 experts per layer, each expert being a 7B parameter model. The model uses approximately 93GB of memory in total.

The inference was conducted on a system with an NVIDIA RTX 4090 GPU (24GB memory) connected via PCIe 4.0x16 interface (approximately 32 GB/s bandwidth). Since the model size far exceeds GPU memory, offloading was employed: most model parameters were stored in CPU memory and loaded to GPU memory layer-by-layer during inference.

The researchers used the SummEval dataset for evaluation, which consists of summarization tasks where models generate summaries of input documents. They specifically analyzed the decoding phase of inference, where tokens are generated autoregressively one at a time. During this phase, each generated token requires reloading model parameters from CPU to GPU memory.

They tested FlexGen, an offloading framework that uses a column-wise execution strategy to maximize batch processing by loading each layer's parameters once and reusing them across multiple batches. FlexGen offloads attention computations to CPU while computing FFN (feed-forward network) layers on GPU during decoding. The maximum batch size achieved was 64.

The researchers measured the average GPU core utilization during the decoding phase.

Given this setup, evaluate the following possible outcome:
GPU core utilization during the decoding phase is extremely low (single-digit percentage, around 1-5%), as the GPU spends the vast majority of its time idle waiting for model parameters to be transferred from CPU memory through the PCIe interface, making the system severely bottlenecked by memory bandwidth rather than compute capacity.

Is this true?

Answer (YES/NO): NO